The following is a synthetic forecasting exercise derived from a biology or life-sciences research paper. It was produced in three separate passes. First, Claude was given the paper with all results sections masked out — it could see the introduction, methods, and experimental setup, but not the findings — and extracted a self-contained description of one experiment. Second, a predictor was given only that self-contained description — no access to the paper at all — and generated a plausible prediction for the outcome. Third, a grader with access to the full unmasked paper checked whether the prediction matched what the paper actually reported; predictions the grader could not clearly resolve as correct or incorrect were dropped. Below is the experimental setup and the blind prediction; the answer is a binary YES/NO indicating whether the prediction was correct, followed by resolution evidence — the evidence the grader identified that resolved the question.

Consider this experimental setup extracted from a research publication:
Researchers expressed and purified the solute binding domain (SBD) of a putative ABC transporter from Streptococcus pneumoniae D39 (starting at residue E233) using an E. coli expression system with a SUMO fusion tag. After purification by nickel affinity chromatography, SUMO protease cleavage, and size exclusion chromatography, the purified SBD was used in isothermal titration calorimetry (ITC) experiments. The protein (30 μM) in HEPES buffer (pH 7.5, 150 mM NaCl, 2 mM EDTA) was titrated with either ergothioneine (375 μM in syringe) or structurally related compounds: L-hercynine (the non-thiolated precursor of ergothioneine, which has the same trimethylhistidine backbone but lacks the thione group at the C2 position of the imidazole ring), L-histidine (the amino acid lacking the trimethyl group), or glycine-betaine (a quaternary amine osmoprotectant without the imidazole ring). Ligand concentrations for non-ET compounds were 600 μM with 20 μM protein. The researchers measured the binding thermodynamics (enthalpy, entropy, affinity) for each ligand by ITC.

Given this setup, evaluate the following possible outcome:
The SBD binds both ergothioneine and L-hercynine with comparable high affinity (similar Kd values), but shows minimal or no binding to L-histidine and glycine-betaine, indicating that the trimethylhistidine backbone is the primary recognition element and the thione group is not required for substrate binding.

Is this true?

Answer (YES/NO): NO